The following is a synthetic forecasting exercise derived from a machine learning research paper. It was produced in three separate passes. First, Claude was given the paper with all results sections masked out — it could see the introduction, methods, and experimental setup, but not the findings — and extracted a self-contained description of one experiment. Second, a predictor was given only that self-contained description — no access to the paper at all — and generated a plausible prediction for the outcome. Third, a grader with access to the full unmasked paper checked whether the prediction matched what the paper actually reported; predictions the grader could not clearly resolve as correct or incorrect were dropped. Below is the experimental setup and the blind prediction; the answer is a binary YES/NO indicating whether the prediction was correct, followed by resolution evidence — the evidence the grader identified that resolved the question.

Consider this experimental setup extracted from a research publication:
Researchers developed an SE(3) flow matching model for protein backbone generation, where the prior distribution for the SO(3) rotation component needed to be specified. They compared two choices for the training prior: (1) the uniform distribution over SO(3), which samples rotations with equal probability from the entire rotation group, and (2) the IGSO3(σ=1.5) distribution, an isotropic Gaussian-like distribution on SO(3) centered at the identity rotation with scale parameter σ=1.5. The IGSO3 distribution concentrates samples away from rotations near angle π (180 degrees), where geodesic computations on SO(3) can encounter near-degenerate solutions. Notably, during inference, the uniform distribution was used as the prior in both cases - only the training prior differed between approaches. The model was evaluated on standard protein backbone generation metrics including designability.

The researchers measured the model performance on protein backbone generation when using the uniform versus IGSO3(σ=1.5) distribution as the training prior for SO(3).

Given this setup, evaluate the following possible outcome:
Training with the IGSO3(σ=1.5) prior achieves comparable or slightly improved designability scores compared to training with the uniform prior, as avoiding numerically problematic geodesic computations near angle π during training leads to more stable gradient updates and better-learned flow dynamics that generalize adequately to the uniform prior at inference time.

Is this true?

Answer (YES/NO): YES